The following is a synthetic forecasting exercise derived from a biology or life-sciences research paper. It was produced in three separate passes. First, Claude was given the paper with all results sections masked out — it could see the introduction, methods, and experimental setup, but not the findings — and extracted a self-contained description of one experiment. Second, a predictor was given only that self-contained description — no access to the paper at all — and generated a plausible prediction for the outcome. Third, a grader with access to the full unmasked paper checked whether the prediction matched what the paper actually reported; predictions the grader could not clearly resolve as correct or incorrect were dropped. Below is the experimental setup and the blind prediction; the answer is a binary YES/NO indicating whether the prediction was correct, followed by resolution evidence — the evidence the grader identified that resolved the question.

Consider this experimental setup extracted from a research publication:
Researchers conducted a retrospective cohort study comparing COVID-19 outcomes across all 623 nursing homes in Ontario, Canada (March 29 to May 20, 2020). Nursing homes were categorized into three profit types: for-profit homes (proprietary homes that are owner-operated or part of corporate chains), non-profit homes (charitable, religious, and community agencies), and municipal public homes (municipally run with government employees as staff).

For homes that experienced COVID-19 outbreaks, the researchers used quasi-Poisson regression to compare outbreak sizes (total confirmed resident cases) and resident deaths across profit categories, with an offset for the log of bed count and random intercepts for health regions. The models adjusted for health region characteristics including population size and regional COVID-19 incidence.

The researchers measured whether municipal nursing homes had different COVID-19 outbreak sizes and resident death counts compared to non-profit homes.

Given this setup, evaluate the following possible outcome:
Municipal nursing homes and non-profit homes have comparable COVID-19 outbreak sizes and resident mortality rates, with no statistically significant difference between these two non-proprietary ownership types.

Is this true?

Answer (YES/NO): NO